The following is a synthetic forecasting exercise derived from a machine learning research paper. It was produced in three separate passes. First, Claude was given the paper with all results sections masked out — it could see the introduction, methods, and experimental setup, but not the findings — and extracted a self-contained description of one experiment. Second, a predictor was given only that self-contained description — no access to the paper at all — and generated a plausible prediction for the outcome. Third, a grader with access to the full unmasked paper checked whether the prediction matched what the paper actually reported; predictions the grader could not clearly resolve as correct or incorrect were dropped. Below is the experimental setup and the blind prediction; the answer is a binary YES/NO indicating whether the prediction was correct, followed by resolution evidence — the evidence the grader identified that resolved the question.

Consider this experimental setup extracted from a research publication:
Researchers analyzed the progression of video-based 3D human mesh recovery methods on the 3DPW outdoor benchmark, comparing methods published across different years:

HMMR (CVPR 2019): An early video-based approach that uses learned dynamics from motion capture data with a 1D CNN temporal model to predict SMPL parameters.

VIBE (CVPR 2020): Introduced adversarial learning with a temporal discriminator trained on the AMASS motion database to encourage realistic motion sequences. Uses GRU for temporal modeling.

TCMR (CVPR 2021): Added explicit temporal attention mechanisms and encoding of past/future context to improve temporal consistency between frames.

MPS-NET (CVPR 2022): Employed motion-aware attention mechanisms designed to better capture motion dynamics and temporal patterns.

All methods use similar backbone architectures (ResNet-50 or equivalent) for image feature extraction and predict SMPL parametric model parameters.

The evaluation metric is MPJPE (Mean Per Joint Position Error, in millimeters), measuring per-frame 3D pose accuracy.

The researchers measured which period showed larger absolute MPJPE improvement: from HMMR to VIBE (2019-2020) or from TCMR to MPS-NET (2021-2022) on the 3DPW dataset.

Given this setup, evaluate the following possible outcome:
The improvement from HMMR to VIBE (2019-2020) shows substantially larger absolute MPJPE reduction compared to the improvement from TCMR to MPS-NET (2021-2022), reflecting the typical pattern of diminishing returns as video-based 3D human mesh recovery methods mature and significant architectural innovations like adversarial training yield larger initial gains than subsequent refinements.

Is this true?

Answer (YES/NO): YES